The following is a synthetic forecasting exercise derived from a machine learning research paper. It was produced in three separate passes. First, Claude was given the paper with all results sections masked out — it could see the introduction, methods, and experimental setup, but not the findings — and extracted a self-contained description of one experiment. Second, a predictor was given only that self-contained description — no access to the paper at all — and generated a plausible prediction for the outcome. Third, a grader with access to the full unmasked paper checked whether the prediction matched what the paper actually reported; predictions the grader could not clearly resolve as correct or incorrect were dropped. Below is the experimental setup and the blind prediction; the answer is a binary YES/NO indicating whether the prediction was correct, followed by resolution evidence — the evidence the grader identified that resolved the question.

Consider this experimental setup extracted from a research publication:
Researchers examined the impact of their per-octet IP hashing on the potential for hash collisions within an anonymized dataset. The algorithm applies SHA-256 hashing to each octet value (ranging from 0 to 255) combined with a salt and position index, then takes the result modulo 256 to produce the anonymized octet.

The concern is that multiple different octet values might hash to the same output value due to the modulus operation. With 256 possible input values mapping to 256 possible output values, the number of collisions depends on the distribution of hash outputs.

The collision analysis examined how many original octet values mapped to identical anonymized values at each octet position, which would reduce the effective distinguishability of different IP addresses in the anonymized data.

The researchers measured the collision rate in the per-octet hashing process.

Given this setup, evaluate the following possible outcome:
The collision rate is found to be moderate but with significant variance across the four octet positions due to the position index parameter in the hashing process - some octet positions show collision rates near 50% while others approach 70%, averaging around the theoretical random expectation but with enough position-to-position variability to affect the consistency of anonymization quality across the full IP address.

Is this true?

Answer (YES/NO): NO